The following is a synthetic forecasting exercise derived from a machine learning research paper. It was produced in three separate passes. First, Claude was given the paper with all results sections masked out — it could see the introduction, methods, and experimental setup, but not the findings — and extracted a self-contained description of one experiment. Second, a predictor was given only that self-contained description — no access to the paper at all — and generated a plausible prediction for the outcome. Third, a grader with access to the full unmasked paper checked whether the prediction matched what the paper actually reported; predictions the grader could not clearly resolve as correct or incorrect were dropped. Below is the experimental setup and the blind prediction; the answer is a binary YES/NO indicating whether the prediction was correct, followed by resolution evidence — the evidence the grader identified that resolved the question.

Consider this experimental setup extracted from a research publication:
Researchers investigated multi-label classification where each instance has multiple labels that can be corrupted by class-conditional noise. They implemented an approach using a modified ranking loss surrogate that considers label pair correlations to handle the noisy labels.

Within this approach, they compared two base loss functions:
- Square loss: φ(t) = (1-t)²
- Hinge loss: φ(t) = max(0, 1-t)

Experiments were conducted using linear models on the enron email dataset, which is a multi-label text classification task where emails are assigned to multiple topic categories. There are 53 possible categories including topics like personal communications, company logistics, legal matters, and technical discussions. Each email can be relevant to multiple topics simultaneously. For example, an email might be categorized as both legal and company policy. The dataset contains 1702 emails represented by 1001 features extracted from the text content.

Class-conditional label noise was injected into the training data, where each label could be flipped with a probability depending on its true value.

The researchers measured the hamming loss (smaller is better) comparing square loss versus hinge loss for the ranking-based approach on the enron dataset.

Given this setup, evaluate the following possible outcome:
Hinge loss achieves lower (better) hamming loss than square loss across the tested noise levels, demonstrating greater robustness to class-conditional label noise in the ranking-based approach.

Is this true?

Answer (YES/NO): YES